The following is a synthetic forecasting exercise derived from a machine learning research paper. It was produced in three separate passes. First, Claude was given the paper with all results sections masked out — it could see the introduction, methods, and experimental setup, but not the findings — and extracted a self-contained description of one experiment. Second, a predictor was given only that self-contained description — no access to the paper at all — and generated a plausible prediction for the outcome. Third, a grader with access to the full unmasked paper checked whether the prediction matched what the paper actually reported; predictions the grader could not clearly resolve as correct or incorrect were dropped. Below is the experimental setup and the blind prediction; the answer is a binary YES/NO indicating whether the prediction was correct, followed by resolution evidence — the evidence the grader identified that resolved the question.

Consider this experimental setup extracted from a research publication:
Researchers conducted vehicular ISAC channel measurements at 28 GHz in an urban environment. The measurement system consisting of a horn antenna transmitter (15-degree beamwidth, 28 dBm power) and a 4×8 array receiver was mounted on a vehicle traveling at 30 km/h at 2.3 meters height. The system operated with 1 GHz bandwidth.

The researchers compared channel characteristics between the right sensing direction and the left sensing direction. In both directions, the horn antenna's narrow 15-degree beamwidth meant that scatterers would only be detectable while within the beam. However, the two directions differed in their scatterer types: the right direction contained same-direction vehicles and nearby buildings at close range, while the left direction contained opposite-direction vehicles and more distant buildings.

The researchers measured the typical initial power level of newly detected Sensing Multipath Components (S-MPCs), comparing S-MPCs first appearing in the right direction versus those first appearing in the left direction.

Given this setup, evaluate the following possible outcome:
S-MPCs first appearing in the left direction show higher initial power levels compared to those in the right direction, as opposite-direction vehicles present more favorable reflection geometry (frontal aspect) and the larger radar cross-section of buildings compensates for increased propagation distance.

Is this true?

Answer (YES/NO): NO